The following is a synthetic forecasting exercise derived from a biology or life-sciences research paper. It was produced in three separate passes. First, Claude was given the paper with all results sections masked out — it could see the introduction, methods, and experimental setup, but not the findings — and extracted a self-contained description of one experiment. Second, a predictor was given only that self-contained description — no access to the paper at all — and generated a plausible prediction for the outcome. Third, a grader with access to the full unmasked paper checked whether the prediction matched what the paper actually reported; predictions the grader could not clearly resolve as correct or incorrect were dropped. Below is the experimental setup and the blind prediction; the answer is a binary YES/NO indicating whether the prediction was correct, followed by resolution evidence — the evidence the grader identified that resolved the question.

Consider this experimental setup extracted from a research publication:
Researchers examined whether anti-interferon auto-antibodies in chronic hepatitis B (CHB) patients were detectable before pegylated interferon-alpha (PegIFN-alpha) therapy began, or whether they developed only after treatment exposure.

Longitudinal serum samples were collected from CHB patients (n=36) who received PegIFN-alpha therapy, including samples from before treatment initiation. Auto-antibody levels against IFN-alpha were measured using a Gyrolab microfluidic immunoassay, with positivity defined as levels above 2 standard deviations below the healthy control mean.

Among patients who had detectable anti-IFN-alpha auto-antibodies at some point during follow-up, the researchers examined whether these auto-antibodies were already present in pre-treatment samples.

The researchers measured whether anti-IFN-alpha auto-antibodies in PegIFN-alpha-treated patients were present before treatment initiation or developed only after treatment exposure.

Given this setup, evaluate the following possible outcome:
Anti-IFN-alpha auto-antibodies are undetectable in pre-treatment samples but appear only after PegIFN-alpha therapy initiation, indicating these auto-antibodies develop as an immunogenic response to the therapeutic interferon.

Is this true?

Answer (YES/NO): YES